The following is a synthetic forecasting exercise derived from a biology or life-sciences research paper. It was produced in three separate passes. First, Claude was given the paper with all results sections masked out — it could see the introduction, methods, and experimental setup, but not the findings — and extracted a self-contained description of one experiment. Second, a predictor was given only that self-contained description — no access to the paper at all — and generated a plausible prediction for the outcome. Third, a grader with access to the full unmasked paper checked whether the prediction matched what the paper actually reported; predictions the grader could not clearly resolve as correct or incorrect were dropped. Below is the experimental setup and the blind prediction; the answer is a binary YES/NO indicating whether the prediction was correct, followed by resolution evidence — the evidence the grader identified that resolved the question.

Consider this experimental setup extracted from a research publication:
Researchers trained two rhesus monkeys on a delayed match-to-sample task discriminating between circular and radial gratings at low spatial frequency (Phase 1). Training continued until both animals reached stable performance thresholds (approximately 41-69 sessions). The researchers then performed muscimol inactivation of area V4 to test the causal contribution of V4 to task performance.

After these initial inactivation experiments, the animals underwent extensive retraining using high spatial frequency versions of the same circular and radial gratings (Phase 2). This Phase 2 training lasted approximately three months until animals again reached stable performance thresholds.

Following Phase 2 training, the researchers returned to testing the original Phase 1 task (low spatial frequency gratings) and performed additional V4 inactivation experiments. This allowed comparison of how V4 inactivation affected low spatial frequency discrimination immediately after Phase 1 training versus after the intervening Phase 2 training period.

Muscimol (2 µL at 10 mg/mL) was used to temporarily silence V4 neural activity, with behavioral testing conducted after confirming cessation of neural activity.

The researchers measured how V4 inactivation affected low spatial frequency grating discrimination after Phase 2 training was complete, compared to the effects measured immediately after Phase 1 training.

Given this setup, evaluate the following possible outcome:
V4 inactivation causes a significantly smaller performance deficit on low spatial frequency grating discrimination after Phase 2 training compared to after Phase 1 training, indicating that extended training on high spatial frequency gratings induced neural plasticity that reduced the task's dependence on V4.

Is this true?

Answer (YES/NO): NO